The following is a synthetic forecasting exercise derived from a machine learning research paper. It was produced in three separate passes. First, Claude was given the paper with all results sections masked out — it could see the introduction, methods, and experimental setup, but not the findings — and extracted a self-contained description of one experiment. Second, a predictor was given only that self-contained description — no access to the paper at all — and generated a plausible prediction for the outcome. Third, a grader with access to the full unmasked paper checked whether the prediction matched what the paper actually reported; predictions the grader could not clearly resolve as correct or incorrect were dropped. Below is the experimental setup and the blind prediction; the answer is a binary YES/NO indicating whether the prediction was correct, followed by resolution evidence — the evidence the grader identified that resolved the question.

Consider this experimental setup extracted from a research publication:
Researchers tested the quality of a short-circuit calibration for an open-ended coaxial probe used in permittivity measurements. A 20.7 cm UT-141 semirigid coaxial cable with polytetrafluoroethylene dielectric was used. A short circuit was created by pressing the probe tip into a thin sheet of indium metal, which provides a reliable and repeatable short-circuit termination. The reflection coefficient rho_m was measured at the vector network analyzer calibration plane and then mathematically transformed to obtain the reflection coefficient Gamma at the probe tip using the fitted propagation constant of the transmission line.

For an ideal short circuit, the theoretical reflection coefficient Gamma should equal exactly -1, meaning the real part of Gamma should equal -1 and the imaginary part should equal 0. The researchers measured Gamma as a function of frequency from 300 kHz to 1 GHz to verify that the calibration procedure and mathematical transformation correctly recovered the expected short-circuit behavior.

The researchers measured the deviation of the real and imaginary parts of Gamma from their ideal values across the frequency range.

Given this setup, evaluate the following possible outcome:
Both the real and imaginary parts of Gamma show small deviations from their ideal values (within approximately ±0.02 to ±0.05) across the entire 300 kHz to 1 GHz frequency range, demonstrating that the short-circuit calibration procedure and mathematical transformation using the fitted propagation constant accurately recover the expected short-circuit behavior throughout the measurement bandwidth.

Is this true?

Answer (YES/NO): NO